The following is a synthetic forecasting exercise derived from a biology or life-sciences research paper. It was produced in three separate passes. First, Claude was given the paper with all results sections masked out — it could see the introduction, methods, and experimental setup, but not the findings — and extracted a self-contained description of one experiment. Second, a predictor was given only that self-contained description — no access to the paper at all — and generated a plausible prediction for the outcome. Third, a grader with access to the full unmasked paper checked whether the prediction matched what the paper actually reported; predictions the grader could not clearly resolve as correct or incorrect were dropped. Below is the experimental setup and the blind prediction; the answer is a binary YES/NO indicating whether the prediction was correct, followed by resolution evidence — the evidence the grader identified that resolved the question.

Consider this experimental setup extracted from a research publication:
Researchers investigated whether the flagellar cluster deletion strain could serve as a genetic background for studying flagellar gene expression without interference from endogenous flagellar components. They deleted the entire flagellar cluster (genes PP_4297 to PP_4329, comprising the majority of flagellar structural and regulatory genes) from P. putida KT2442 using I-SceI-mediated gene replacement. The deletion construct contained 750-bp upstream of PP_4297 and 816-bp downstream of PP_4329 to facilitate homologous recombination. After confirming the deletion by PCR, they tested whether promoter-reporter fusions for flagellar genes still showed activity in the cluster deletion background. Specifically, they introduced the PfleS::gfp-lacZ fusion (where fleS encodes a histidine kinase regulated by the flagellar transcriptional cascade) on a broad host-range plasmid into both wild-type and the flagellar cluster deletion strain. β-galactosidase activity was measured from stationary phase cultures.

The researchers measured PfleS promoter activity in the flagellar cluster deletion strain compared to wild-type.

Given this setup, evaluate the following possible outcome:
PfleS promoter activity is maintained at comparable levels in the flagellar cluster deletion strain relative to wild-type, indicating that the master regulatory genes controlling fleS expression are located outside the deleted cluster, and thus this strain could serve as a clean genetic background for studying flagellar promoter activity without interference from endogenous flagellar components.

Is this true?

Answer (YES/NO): NO